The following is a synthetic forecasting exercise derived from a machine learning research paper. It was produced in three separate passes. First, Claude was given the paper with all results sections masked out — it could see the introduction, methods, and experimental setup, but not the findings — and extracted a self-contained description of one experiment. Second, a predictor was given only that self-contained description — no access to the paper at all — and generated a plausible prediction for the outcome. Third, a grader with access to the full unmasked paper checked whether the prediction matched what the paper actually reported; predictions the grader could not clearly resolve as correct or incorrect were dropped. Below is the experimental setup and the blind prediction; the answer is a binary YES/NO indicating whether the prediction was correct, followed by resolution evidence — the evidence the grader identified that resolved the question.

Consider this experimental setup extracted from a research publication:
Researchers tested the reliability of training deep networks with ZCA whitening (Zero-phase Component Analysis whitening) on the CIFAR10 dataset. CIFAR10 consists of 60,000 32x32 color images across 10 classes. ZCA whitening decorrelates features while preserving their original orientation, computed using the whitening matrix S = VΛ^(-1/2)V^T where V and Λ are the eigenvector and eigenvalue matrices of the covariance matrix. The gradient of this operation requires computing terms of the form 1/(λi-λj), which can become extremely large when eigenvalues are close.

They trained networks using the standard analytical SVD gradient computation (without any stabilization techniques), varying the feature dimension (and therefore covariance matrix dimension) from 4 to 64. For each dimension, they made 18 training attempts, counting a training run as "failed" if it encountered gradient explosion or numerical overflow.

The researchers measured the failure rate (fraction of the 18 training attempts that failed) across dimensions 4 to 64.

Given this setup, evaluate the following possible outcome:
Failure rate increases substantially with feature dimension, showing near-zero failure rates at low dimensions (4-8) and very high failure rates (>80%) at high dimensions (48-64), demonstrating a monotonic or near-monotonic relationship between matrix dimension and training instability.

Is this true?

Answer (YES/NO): NO